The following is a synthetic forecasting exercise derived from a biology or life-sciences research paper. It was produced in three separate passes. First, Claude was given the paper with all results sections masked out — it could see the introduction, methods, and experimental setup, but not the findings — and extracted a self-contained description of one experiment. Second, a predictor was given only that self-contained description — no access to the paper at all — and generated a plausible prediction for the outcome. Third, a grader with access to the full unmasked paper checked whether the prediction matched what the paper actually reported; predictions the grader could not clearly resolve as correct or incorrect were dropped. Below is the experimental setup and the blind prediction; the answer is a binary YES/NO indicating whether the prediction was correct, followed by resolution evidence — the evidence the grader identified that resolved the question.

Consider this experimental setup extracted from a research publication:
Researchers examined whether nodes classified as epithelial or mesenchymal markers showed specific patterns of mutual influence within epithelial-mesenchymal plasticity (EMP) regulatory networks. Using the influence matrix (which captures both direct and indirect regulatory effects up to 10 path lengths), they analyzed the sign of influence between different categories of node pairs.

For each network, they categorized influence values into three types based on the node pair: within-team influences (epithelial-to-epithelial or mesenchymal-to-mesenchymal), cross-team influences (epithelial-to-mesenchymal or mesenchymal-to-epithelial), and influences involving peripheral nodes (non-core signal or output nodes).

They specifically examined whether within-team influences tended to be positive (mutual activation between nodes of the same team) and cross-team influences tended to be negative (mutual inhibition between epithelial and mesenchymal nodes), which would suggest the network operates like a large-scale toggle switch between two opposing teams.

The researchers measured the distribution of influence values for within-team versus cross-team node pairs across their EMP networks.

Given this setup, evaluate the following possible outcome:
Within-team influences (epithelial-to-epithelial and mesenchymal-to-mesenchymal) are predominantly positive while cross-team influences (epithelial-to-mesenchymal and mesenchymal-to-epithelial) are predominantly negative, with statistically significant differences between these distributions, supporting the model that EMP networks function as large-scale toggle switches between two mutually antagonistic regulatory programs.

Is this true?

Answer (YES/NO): YES